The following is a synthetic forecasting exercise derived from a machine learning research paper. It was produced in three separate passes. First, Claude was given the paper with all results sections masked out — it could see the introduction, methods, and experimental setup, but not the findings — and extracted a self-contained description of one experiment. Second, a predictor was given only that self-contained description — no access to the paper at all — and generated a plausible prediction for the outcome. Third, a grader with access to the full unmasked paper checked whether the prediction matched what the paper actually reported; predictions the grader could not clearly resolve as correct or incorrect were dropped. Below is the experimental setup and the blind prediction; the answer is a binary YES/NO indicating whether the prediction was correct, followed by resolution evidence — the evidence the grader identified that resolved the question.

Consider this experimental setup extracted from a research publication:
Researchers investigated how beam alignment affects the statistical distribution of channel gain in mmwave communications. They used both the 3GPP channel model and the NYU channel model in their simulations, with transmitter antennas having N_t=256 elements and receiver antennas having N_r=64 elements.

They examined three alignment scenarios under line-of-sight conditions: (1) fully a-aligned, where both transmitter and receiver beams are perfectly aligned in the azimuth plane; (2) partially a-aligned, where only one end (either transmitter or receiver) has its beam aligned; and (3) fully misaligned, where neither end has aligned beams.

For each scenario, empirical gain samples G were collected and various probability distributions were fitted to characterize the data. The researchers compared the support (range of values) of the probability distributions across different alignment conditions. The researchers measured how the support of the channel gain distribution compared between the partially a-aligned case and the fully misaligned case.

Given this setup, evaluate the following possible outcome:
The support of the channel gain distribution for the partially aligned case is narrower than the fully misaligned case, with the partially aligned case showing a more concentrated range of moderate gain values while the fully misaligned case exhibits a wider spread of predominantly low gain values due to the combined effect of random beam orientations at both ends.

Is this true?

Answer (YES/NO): NO